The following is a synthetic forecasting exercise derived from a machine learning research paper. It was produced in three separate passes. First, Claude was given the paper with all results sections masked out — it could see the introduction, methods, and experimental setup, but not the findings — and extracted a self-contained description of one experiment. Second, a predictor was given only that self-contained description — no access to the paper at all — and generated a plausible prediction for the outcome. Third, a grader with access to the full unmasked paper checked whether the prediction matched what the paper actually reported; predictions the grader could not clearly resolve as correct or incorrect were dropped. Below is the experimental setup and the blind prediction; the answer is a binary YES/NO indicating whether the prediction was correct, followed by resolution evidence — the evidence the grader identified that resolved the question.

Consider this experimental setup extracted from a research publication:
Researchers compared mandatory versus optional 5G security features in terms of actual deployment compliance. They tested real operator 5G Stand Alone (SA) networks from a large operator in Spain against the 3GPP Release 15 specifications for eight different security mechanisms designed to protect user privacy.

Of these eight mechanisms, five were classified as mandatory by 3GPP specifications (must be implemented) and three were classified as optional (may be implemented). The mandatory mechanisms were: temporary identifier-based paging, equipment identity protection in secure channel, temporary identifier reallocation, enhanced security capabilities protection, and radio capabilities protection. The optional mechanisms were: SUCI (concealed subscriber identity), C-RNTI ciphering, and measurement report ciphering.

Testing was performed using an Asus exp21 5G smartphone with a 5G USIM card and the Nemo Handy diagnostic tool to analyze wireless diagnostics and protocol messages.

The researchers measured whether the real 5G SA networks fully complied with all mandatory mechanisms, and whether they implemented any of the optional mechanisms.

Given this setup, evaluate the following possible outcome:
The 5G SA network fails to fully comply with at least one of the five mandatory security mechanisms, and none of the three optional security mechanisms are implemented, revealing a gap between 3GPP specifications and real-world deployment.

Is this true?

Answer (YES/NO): NO